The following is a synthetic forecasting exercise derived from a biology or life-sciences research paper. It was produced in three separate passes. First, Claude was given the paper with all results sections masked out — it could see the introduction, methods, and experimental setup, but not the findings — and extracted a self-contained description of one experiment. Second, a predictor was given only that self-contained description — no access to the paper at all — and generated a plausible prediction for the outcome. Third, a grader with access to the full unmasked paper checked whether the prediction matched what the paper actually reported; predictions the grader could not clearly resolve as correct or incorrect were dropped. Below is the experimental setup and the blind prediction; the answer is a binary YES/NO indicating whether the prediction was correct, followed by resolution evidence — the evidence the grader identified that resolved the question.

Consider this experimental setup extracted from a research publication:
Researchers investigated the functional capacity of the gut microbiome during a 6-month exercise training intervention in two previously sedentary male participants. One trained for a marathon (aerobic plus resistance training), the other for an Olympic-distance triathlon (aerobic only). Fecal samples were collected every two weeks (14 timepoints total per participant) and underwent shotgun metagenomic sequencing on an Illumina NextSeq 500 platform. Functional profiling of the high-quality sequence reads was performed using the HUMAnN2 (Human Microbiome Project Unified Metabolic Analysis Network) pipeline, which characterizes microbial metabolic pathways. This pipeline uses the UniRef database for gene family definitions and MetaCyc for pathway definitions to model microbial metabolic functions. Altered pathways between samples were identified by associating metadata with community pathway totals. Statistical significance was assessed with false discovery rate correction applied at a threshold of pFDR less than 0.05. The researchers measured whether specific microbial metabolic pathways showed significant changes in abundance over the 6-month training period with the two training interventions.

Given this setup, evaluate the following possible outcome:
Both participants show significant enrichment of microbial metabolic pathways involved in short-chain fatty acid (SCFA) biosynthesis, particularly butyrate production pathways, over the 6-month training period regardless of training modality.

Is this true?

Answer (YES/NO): NO